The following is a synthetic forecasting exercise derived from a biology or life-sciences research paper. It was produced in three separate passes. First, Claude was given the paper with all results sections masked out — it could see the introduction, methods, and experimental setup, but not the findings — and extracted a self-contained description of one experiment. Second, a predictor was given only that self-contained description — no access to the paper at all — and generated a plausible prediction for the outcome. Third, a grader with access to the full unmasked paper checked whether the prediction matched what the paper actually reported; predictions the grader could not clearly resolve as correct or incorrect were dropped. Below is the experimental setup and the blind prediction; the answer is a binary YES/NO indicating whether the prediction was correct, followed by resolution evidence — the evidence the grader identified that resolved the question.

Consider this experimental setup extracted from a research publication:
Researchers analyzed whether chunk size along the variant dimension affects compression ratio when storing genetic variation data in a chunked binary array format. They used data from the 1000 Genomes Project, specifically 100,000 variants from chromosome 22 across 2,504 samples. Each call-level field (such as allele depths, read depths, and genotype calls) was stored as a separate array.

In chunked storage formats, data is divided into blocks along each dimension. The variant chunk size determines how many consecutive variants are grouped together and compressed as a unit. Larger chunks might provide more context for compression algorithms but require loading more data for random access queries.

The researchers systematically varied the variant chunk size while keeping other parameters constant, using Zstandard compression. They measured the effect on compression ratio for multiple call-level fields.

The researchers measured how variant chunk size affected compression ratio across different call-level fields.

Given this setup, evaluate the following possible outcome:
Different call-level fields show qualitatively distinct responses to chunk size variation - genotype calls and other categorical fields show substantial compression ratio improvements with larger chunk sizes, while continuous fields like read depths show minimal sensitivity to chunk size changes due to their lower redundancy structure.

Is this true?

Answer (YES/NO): NO